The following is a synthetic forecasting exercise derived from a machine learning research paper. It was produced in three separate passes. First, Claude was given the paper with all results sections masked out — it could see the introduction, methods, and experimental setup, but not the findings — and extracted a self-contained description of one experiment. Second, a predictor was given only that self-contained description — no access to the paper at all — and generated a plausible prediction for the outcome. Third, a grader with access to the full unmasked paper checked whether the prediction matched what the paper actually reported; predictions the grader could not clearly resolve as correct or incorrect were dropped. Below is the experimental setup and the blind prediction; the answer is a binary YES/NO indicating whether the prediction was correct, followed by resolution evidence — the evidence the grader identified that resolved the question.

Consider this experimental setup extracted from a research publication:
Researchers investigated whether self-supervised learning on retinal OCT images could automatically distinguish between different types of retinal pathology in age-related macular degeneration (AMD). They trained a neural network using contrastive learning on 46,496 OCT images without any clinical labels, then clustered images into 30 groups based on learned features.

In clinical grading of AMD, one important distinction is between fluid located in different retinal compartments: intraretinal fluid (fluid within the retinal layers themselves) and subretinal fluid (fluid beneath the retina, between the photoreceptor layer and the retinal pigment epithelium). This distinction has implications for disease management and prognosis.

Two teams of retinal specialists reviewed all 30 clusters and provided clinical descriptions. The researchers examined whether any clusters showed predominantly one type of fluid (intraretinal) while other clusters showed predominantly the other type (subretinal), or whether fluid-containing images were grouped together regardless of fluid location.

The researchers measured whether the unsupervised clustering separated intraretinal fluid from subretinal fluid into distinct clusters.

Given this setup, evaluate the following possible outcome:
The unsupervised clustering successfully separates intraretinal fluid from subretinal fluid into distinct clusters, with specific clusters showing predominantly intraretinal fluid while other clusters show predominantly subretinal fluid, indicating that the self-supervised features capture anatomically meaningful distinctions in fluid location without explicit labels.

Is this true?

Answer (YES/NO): YES